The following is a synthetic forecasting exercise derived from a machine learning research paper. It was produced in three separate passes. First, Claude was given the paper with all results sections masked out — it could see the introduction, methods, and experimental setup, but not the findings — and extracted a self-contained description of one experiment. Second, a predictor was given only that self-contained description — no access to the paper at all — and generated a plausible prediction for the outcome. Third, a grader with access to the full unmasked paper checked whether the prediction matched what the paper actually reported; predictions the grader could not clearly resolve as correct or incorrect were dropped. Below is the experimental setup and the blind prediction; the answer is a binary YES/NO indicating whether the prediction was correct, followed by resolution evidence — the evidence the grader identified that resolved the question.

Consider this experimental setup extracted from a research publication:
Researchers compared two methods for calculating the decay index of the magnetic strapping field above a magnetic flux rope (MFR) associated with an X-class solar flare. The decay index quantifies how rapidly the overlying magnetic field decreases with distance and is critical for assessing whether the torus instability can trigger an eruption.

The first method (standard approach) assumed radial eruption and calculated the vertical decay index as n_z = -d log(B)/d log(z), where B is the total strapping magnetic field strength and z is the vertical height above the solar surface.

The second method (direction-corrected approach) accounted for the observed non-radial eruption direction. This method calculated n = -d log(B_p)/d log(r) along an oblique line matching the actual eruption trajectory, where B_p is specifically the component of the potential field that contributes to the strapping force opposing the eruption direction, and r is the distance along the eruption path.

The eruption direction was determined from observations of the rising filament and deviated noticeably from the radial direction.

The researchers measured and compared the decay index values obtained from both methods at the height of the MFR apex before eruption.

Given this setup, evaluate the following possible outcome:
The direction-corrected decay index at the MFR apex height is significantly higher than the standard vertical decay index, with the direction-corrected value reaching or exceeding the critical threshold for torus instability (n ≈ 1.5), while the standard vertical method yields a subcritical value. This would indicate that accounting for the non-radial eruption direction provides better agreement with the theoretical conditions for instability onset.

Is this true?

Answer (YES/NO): NO